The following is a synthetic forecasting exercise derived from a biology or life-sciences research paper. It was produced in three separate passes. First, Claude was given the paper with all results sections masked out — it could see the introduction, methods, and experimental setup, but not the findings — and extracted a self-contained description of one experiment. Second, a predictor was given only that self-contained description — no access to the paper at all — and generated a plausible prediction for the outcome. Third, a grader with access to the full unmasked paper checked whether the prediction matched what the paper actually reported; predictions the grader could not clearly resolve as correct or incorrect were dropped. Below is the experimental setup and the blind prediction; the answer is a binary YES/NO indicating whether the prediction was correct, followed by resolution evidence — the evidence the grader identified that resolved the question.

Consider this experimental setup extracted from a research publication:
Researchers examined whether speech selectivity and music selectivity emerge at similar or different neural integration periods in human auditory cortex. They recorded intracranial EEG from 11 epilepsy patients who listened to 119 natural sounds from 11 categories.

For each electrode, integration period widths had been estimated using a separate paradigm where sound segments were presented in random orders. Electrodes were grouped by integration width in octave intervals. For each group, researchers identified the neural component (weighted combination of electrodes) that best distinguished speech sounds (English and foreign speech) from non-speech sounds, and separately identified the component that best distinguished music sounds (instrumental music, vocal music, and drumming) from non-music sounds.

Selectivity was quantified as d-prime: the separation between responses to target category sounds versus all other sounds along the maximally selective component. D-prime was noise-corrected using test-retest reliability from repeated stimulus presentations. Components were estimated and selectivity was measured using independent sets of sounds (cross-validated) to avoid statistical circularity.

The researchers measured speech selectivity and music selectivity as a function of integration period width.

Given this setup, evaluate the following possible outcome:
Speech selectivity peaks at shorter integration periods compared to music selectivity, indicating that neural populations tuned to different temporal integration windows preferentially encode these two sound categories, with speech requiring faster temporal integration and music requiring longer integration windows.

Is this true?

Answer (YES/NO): NO